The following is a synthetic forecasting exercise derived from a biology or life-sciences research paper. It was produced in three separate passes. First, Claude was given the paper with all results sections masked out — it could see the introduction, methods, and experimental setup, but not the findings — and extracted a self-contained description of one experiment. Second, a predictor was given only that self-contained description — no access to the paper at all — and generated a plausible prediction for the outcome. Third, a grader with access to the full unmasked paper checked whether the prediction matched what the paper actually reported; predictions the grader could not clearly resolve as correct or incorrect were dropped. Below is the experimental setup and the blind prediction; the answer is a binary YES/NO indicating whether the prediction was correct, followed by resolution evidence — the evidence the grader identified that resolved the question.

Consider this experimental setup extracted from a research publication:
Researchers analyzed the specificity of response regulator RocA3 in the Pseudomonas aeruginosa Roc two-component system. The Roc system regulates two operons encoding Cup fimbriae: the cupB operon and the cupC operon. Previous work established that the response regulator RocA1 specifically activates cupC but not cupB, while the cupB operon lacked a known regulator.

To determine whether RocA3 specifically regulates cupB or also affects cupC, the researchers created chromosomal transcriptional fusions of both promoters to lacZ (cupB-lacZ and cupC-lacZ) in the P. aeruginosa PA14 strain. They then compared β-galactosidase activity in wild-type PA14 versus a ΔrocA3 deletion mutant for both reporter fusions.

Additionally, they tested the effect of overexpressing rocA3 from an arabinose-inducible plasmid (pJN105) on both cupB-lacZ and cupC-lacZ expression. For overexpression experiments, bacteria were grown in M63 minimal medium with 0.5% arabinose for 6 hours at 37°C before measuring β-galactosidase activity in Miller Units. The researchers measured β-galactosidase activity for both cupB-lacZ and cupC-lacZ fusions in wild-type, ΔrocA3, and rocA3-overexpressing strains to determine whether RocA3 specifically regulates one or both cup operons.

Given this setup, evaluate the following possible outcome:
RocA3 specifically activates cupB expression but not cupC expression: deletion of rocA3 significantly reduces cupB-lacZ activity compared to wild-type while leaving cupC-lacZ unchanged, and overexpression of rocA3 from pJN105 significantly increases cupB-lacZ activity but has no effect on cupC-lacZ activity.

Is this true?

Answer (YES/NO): YES